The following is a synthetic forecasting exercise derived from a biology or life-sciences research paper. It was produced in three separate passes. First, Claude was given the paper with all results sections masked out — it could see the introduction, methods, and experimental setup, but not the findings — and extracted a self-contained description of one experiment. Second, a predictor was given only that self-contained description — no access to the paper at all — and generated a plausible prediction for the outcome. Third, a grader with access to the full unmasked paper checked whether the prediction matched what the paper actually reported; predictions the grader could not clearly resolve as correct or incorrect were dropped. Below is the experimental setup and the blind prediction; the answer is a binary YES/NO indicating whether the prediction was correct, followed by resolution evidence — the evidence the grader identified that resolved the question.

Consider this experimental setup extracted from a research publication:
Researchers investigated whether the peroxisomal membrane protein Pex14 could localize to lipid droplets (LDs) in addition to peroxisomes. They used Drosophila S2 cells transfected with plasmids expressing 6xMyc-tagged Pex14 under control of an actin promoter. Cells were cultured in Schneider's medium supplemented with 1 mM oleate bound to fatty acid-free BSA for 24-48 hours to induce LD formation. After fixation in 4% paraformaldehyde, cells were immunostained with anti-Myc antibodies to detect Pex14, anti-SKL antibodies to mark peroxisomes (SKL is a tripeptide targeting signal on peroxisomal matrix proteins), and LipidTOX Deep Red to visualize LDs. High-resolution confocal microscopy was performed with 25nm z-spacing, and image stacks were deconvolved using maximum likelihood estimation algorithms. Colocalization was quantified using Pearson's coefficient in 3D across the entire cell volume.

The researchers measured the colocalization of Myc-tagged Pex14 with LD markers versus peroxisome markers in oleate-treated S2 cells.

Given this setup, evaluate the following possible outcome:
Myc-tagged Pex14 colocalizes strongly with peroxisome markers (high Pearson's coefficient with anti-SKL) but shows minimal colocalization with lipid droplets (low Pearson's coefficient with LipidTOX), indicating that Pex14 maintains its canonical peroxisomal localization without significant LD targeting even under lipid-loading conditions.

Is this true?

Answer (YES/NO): NO